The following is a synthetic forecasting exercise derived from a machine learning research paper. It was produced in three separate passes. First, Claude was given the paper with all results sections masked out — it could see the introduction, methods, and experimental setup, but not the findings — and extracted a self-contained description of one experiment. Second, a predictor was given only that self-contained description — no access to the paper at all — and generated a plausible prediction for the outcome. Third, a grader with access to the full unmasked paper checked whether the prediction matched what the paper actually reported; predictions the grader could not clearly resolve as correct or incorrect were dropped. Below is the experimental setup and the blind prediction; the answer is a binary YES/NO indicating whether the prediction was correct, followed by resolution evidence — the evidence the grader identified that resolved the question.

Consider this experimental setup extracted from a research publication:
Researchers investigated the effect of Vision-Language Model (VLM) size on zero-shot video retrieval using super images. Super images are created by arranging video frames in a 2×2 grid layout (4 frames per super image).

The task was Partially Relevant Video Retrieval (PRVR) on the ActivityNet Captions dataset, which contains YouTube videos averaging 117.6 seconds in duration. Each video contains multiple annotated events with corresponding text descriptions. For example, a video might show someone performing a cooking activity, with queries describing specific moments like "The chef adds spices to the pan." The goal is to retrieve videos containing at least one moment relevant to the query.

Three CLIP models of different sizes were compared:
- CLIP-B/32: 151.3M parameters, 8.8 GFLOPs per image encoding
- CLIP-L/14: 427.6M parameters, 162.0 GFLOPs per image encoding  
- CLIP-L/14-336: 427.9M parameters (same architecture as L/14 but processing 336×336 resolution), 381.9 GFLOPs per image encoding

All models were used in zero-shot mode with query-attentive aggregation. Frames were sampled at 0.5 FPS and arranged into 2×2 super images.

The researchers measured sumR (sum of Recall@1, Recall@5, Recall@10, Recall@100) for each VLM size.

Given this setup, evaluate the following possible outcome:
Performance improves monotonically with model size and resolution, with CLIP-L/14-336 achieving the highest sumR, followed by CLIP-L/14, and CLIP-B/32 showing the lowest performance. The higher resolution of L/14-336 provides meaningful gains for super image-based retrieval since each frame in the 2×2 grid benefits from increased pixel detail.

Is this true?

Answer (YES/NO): YES